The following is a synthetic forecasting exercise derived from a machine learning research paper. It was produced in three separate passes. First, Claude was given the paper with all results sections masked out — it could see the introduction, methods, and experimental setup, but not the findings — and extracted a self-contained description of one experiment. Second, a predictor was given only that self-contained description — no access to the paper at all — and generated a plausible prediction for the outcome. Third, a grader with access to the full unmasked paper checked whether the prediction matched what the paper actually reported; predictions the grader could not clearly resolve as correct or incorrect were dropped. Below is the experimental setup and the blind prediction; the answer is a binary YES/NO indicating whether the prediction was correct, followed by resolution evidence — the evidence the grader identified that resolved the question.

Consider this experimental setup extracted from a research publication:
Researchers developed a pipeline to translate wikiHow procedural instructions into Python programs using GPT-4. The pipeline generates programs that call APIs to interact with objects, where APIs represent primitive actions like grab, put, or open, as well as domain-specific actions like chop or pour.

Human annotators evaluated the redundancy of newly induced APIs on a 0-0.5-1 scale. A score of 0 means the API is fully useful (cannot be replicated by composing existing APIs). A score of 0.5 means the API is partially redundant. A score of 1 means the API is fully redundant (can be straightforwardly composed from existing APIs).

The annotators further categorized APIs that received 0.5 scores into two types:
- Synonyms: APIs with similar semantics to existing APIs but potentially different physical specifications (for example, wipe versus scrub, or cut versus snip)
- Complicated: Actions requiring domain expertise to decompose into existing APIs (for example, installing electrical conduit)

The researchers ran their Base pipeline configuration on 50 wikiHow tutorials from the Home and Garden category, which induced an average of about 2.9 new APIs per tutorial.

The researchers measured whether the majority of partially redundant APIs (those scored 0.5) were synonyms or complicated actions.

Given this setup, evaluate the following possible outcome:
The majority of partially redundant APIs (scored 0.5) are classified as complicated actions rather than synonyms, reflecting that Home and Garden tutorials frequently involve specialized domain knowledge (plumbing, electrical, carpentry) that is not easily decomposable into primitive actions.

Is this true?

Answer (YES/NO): YES